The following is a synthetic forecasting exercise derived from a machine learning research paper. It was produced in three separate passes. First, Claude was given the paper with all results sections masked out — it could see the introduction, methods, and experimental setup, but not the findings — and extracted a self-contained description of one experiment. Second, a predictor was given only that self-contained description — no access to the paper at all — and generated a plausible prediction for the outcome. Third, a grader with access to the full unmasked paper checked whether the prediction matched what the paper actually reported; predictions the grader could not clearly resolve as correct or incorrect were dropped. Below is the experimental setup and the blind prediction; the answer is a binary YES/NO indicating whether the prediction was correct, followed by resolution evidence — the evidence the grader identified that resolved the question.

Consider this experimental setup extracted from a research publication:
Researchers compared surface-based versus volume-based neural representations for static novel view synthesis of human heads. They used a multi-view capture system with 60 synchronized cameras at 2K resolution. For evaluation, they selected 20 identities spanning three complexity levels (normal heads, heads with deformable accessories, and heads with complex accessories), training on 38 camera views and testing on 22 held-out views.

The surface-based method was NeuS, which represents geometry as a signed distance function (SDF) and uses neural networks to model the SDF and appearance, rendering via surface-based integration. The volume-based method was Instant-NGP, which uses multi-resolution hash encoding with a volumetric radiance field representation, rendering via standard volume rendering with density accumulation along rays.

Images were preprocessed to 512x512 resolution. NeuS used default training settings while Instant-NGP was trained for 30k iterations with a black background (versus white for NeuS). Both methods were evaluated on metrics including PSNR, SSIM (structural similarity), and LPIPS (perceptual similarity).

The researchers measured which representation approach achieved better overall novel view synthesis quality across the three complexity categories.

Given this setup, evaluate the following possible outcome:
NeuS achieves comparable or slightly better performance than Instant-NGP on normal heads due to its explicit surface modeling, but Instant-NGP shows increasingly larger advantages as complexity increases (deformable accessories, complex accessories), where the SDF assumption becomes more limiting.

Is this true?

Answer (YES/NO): NO